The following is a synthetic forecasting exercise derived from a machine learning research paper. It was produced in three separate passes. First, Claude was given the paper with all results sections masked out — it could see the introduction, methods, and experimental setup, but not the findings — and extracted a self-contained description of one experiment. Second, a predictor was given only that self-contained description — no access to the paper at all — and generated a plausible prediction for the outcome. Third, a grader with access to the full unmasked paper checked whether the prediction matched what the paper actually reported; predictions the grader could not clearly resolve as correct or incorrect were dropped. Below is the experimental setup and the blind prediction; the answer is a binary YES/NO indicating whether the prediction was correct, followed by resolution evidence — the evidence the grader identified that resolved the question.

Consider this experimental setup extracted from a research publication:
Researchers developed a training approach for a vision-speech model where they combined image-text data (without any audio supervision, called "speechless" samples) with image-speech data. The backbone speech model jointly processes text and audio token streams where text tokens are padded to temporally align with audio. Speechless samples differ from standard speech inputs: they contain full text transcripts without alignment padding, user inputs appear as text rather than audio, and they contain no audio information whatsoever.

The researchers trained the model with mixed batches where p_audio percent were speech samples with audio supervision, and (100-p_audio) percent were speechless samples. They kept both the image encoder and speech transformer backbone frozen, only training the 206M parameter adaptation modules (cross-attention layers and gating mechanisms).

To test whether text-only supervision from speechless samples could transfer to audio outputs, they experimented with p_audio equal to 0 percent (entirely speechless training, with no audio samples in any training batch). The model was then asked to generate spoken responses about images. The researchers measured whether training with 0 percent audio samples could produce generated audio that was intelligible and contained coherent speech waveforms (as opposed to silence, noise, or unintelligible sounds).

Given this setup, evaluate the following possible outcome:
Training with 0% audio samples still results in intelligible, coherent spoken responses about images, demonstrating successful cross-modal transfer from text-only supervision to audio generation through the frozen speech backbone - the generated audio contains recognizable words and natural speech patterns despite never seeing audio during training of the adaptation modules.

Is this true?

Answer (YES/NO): NO